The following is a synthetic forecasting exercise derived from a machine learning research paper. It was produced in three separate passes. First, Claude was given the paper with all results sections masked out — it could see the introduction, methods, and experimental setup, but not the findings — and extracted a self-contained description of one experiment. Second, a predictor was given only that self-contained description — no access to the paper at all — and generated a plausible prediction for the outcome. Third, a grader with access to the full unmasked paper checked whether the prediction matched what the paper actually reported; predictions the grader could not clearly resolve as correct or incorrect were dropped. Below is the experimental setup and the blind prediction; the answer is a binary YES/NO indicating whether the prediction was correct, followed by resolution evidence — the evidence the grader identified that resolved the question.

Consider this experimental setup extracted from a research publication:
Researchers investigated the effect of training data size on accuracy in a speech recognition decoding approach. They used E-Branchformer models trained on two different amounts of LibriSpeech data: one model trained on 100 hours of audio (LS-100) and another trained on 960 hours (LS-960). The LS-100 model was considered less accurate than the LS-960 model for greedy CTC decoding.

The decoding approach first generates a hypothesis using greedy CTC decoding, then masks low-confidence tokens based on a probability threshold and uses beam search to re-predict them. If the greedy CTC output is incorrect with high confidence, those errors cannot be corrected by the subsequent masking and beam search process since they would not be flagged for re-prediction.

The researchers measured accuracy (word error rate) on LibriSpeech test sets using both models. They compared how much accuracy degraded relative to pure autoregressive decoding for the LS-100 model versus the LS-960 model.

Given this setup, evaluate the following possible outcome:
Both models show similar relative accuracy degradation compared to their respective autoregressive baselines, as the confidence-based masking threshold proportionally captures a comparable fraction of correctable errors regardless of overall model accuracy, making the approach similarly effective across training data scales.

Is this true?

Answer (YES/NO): NO